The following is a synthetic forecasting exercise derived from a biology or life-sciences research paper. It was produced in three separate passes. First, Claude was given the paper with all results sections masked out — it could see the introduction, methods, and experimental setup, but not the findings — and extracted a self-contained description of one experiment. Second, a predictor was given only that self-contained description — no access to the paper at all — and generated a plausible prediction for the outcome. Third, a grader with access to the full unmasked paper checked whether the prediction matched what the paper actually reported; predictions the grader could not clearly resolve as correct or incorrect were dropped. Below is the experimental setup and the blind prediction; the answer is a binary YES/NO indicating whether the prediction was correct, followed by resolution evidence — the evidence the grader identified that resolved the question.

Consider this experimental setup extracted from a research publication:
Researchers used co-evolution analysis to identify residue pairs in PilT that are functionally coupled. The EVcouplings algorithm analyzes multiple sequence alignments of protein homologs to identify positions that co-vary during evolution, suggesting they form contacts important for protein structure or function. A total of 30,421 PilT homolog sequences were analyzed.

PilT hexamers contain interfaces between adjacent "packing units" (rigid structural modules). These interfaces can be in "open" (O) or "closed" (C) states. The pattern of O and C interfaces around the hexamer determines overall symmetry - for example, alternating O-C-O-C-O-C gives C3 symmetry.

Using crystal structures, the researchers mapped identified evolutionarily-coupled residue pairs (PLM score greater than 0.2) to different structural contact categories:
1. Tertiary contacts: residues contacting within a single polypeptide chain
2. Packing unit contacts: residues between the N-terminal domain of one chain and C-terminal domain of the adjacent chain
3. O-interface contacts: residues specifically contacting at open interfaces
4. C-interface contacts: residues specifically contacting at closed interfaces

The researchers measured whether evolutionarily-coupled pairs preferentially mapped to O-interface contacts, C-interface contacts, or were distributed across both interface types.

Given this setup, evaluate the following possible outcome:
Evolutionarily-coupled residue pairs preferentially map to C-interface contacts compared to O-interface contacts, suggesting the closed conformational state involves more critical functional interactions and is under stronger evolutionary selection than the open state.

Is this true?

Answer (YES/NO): YES